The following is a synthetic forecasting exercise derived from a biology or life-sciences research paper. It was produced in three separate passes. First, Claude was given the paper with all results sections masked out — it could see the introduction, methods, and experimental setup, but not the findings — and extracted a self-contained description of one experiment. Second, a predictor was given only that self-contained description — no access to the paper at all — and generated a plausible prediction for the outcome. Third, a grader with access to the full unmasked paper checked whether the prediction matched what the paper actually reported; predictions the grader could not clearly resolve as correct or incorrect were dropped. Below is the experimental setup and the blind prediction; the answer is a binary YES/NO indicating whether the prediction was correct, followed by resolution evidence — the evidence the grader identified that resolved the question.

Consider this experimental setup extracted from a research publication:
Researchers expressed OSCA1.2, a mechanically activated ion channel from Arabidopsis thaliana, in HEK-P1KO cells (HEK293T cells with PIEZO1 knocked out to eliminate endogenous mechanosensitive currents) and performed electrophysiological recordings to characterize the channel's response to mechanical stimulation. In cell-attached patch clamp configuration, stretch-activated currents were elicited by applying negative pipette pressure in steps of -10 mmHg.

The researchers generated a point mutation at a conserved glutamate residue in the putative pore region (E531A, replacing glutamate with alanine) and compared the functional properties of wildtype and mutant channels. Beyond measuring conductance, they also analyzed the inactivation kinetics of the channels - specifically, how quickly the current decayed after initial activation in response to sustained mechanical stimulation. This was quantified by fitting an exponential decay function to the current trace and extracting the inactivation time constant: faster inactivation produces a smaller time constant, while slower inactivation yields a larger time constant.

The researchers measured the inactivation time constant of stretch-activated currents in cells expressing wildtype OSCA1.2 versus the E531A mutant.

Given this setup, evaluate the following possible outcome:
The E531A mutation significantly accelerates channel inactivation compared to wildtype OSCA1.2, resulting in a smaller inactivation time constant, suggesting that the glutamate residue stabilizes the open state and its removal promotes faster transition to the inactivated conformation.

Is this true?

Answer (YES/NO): YES